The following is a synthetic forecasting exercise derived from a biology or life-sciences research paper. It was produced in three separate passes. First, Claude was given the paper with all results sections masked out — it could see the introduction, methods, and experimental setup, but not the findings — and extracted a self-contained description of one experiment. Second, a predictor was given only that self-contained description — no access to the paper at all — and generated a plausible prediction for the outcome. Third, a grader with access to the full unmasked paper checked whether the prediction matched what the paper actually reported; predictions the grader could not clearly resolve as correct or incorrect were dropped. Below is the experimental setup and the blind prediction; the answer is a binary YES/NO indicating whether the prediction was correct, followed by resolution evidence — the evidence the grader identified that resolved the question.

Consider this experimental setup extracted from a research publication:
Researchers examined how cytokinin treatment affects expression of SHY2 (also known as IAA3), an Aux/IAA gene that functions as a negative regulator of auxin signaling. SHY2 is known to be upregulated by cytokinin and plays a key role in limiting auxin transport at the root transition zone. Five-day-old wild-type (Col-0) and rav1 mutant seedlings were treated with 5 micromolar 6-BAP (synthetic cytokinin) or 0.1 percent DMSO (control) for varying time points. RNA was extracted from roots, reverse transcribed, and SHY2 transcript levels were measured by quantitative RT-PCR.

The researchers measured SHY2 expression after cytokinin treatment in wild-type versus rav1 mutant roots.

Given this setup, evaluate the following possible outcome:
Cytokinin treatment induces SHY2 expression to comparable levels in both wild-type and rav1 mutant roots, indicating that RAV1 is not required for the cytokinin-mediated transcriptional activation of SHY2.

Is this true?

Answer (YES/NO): NO